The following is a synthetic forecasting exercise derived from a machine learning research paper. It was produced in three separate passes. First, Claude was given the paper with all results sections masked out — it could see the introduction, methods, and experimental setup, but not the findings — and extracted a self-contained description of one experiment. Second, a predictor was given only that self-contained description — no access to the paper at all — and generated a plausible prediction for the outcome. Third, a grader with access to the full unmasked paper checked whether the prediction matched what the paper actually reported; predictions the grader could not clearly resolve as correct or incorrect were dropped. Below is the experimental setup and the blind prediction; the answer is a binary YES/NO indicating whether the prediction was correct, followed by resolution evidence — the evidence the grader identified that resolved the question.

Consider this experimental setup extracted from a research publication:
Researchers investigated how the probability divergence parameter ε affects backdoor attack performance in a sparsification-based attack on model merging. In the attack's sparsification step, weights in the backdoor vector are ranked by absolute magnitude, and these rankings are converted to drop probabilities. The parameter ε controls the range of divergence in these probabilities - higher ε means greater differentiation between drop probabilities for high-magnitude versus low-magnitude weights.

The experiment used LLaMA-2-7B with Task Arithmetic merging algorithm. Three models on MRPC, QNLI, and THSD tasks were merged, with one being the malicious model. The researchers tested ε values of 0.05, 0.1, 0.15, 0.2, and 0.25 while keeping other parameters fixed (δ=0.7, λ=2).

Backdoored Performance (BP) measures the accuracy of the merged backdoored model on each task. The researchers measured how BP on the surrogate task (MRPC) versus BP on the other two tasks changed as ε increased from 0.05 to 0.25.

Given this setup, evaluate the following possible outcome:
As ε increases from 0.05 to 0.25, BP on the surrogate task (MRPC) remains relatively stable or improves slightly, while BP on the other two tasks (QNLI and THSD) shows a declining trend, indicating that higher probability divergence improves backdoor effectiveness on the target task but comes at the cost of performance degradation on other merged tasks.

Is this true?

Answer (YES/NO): NO